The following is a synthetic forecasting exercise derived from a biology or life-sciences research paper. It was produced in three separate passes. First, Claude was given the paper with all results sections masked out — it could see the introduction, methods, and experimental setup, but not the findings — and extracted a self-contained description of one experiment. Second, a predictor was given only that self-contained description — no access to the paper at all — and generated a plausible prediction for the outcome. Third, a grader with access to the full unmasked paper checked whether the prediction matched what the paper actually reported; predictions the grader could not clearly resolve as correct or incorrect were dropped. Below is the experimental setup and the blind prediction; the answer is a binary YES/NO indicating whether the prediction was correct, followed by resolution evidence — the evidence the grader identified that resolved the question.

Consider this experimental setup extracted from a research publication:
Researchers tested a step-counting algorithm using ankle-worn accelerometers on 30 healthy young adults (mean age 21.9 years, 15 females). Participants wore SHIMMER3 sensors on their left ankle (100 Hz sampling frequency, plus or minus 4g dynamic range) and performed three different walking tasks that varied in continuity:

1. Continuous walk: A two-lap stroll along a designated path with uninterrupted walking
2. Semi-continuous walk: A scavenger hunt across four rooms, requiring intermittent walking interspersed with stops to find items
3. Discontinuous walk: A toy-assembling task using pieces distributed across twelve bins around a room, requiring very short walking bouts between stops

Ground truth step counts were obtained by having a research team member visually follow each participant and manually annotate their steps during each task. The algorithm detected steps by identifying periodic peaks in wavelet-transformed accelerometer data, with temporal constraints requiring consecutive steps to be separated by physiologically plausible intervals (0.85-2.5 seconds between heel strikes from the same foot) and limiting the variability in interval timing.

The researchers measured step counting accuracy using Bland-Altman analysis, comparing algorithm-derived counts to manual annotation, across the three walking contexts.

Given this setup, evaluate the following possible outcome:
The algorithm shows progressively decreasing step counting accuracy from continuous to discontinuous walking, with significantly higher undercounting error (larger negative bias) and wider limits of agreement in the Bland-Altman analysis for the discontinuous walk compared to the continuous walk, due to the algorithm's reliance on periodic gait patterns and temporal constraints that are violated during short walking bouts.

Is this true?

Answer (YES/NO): NO